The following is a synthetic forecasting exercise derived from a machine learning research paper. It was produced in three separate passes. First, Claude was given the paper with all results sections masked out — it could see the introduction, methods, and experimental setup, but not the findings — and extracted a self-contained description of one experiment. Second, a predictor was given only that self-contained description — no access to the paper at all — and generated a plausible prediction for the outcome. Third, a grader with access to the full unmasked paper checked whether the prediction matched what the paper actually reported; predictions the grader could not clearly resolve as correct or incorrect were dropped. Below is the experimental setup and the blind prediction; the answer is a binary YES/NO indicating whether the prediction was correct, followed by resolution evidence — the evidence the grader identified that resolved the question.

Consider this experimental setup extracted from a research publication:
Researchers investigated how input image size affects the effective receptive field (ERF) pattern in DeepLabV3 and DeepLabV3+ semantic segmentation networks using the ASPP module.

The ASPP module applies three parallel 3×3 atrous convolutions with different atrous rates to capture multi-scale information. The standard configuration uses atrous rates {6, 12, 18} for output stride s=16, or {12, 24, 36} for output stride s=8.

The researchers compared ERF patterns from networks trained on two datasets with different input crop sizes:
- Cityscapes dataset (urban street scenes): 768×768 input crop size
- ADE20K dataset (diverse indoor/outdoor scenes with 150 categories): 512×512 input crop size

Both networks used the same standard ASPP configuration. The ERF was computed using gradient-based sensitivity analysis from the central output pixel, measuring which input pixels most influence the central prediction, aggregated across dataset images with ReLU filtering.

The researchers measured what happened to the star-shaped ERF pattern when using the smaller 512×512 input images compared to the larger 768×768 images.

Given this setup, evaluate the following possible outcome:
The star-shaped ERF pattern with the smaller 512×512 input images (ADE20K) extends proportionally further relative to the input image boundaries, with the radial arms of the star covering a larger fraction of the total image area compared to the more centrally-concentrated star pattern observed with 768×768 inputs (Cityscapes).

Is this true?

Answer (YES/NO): YES